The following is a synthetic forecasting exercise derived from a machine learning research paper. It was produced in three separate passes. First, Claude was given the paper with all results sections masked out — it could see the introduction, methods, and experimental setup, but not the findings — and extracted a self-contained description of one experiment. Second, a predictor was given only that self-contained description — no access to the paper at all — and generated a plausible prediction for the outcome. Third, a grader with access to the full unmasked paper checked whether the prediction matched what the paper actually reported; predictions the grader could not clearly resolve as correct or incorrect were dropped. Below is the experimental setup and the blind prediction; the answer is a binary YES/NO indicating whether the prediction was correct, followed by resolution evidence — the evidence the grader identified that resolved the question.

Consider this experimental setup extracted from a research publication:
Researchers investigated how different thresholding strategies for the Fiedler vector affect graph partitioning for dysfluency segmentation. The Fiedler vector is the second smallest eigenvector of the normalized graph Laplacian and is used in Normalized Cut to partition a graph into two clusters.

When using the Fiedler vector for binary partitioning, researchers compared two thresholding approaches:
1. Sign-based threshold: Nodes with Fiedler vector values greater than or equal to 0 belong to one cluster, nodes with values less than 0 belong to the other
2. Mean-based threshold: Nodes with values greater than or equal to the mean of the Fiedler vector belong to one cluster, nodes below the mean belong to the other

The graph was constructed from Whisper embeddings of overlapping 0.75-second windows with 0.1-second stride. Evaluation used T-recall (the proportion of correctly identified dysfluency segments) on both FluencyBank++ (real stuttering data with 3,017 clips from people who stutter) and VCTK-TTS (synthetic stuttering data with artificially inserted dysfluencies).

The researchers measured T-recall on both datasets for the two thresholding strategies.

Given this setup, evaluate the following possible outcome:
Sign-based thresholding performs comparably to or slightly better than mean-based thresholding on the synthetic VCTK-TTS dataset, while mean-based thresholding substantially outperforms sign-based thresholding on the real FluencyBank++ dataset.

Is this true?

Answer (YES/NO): NO